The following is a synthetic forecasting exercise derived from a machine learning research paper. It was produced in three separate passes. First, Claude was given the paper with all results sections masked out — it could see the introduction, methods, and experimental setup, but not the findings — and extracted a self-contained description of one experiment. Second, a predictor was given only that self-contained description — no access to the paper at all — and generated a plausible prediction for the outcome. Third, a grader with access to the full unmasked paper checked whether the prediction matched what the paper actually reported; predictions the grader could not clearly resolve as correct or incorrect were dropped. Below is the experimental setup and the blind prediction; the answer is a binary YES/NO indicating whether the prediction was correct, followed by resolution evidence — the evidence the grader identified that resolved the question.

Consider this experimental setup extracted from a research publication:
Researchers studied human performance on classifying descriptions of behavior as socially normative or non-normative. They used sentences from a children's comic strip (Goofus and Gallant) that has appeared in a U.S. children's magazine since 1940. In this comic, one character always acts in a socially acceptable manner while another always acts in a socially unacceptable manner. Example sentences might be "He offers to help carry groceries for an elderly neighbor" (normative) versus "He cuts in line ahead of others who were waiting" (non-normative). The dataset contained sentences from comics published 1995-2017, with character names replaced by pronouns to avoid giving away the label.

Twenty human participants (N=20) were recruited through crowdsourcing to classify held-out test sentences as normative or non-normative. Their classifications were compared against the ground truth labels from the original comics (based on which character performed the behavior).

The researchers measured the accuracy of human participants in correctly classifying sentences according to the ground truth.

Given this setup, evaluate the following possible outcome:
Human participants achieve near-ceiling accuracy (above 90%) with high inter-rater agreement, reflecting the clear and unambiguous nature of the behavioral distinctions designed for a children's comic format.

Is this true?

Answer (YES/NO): NO